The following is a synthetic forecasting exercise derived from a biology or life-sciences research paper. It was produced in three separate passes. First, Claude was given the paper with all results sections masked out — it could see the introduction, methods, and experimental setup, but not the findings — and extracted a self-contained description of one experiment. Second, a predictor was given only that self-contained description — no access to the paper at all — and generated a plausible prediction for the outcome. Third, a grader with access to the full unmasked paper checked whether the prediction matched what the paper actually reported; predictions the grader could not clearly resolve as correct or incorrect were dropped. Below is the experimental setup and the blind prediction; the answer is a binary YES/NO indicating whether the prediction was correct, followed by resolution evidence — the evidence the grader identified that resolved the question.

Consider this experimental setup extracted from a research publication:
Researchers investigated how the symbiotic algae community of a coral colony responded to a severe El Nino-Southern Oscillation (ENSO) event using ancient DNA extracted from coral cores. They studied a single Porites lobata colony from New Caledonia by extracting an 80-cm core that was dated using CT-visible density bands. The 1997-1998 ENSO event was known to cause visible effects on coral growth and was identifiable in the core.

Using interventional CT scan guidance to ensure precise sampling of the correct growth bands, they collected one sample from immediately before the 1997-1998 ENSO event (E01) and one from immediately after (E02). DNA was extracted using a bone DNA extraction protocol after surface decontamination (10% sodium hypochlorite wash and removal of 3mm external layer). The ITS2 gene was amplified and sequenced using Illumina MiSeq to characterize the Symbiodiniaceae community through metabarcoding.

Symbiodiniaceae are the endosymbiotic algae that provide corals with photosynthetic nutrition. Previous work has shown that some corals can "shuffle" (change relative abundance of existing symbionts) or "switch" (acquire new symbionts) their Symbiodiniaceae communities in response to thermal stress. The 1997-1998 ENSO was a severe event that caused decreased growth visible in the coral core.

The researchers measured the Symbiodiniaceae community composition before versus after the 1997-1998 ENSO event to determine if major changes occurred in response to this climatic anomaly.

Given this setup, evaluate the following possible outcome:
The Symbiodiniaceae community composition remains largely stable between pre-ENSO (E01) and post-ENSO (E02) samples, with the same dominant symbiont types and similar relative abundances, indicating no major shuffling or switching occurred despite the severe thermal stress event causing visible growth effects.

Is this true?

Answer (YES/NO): YES